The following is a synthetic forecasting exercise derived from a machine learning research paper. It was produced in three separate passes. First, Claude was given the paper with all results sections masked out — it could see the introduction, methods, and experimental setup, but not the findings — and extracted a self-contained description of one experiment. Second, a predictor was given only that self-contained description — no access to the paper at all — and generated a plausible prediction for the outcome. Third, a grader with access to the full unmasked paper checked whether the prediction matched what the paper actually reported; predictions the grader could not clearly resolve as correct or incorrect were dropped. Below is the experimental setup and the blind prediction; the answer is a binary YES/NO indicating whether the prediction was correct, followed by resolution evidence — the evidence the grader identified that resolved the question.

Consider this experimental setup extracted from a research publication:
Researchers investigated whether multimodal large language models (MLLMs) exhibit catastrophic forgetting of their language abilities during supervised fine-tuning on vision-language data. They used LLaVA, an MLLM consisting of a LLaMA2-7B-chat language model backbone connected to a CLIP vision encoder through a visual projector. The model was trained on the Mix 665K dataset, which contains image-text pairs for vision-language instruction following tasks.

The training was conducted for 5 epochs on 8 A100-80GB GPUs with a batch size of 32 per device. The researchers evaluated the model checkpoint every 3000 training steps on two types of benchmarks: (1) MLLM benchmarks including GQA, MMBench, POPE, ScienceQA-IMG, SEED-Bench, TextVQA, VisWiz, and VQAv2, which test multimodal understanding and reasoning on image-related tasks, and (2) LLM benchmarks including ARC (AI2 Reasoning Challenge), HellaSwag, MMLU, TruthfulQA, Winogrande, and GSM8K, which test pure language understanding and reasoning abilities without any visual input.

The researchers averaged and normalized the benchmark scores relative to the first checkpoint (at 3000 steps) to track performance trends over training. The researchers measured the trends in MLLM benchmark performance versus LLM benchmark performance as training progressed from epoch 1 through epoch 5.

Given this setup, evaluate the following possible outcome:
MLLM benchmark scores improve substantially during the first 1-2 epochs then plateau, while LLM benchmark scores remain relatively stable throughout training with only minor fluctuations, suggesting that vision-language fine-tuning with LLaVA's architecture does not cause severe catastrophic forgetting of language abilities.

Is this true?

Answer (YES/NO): NO